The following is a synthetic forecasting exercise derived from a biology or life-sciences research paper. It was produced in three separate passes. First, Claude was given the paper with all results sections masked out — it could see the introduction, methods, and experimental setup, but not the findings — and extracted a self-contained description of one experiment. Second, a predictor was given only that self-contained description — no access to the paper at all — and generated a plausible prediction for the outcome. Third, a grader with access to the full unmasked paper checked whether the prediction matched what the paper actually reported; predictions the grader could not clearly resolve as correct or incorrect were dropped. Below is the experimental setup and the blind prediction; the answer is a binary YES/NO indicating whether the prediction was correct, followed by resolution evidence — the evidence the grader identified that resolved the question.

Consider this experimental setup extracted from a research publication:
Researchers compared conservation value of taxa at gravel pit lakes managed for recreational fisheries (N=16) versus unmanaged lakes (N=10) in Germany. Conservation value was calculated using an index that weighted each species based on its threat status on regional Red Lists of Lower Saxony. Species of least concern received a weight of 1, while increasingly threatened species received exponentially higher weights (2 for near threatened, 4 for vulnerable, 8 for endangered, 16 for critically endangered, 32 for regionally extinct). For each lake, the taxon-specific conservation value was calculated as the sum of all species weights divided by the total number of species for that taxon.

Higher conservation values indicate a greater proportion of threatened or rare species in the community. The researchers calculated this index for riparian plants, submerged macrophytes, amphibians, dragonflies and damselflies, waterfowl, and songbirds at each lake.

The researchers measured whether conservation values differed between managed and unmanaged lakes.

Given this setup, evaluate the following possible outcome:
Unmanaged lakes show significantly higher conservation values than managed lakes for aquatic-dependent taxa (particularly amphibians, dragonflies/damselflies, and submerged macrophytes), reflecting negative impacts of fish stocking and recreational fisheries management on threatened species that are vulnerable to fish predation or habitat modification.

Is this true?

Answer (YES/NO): NO